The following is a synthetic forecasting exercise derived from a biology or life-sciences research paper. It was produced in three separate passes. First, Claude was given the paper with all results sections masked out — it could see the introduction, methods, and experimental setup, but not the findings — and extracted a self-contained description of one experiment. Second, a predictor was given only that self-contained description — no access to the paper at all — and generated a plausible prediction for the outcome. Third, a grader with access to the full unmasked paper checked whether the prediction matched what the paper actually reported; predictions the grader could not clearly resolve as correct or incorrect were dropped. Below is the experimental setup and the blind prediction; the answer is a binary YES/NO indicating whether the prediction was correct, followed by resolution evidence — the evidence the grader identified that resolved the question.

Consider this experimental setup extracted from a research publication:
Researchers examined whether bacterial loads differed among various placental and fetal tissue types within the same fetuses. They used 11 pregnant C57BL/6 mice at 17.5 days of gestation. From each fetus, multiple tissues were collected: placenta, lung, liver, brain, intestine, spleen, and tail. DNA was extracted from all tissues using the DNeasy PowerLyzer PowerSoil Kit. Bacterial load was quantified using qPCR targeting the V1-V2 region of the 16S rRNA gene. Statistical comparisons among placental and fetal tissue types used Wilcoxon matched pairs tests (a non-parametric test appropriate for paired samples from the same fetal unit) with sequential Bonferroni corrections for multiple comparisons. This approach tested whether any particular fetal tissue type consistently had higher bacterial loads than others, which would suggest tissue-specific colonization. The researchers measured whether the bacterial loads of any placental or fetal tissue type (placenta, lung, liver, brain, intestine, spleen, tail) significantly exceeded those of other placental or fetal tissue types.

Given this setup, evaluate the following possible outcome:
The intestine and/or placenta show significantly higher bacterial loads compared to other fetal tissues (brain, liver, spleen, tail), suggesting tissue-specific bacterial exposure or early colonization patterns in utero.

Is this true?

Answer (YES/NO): NO